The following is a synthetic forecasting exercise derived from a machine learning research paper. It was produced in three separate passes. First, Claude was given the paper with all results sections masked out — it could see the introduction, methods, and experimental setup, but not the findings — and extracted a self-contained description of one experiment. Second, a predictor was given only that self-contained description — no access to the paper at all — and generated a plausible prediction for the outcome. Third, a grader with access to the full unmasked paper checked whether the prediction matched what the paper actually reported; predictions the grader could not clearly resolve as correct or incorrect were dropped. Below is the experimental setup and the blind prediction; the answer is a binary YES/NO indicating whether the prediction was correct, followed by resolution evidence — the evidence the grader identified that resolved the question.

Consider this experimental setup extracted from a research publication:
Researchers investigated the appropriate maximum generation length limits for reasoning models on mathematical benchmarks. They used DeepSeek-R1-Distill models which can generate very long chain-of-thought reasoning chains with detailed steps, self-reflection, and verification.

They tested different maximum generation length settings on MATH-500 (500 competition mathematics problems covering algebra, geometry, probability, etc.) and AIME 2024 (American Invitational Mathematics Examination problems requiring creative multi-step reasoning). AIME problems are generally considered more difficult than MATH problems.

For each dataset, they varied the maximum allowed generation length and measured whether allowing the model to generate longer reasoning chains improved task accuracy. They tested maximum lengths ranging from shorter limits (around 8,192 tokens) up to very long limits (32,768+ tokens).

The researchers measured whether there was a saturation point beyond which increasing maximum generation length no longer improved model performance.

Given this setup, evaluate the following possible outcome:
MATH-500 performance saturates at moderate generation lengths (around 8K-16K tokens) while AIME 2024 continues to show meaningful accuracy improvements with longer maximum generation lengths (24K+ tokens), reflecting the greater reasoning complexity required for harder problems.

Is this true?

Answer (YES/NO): YES